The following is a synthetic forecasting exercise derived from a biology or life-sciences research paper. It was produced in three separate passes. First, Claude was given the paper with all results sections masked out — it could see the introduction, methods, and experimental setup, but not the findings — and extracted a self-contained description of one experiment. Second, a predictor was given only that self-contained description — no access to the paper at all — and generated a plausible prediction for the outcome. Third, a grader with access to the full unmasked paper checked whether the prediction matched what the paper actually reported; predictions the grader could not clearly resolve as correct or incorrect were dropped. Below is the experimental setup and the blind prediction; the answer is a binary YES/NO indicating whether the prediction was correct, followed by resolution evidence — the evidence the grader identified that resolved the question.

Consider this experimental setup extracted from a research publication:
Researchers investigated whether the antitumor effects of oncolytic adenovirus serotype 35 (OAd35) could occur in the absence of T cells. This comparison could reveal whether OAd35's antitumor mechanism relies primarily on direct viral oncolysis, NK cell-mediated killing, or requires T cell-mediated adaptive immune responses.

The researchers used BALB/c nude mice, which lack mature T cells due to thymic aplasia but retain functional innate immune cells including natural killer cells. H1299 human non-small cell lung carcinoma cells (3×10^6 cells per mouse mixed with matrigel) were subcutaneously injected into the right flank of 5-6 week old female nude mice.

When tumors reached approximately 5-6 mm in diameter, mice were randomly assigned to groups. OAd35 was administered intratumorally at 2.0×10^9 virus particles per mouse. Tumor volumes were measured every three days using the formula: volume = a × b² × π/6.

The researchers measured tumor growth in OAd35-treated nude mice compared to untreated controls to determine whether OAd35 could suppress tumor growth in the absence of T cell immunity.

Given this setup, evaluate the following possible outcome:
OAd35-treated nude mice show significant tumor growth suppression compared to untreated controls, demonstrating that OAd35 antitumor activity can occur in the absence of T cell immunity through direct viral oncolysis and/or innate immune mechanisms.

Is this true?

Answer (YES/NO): YES